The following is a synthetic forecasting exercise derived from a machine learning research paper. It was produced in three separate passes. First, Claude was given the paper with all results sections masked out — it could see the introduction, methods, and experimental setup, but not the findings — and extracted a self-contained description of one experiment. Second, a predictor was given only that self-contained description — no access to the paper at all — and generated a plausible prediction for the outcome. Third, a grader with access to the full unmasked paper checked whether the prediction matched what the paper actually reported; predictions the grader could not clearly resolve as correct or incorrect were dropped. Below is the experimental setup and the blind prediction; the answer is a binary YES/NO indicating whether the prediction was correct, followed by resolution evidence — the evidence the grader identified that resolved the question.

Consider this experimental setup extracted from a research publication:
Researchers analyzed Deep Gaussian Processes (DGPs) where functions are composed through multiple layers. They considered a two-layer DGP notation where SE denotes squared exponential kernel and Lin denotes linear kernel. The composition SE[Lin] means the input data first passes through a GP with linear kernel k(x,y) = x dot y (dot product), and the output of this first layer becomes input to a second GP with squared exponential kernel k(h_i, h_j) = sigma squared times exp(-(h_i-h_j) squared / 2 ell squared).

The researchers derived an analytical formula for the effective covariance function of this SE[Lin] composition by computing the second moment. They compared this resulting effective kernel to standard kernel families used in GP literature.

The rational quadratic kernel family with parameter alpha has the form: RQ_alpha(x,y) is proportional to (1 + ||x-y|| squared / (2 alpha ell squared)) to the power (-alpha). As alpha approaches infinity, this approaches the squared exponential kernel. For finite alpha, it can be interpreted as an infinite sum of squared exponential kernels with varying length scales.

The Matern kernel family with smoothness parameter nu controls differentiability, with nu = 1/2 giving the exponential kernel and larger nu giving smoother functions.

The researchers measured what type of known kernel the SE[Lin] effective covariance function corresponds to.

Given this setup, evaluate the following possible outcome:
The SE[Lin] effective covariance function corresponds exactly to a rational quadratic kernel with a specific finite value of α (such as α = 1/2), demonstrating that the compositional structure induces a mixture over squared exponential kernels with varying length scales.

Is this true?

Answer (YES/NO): YES